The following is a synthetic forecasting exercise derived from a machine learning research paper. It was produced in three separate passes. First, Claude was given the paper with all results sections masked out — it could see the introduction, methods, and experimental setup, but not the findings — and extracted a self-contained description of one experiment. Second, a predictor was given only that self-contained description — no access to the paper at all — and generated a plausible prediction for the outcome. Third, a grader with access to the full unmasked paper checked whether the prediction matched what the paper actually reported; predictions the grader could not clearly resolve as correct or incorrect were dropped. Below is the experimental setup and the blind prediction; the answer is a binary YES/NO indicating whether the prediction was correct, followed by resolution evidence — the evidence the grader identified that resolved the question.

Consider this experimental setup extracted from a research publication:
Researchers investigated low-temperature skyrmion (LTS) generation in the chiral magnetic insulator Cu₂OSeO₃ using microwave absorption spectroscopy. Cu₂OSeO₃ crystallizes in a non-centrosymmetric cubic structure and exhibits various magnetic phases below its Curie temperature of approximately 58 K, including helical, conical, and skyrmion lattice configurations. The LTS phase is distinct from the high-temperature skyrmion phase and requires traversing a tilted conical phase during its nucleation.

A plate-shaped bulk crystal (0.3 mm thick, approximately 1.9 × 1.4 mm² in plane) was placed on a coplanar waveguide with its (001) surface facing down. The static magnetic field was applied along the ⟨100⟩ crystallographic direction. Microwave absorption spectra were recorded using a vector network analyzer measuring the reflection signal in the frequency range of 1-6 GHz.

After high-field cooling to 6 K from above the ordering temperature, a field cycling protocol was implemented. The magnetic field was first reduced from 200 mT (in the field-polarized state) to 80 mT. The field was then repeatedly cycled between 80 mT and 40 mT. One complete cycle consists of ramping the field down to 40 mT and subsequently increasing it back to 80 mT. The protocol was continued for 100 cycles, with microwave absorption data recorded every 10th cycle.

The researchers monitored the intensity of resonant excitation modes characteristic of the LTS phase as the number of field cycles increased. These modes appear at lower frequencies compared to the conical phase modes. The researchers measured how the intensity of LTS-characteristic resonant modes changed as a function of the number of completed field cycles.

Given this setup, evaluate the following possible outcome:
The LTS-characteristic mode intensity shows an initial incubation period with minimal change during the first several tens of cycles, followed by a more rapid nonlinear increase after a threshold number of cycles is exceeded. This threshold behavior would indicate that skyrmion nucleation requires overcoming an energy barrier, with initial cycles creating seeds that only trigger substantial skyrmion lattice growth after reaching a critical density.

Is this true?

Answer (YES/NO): NO